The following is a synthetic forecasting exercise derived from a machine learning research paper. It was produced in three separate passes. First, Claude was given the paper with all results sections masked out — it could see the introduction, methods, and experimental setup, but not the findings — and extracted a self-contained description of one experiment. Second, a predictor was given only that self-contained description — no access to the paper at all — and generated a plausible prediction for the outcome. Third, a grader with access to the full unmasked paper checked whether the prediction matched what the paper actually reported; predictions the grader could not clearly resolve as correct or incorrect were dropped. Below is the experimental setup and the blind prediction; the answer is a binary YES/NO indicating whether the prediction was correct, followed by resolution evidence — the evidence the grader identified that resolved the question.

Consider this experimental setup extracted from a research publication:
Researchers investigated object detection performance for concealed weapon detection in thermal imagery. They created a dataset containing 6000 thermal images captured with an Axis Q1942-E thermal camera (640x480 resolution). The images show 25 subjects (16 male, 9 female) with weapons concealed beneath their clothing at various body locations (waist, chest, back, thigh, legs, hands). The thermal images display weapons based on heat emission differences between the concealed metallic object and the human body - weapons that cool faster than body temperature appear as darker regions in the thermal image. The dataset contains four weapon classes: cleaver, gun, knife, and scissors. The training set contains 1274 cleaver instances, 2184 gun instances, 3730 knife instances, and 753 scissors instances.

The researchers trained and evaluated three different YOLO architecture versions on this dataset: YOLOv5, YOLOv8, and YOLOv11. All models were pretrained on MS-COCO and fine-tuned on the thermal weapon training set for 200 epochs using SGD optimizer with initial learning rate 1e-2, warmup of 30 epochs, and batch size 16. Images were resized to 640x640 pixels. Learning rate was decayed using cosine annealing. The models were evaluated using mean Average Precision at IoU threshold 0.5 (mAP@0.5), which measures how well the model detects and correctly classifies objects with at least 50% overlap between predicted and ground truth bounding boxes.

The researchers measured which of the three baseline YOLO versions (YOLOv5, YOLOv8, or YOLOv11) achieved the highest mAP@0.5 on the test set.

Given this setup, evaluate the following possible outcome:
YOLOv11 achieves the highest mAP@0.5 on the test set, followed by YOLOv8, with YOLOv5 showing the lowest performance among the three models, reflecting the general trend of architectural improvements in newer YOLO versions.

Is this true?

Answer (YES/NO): NO